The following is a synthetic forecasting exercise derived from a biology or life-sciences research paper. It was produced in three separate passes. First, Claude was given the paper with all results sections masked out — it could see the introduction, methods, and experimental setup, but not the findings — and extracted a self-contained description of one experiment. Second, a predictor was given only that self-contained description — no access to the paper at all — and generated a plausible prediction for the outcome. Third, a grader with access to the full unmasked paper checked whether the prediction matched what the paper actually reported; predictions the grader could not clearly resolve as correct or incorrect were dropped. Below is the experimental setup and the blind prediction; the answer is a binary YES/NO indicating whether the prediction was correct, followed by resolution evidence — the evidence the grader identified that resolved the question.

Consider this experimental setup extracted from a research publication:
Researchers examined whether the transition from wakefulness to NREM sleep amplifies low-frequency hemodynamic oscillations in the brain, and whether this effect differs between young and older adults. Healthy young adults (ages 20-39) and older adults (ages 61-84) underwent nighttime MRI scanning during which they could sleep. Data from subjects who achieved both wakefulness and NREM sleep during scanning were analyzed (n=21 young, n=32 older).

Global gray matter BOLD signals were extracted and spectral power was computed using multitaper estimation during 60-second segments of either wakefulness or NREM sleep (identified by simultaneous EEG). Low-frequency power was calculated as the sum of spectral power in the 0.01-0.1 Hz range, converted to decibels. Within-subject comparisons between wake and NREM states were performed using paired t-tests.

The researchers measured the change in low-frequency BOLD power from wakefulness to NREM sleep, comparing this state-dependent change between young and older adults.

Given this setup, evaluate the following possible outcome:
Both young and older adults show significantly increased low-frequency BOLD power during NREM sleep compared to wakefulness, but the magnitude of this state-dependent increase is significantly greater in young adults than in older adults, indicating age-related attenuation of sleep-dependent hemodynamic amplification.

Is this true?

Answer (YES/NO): YES